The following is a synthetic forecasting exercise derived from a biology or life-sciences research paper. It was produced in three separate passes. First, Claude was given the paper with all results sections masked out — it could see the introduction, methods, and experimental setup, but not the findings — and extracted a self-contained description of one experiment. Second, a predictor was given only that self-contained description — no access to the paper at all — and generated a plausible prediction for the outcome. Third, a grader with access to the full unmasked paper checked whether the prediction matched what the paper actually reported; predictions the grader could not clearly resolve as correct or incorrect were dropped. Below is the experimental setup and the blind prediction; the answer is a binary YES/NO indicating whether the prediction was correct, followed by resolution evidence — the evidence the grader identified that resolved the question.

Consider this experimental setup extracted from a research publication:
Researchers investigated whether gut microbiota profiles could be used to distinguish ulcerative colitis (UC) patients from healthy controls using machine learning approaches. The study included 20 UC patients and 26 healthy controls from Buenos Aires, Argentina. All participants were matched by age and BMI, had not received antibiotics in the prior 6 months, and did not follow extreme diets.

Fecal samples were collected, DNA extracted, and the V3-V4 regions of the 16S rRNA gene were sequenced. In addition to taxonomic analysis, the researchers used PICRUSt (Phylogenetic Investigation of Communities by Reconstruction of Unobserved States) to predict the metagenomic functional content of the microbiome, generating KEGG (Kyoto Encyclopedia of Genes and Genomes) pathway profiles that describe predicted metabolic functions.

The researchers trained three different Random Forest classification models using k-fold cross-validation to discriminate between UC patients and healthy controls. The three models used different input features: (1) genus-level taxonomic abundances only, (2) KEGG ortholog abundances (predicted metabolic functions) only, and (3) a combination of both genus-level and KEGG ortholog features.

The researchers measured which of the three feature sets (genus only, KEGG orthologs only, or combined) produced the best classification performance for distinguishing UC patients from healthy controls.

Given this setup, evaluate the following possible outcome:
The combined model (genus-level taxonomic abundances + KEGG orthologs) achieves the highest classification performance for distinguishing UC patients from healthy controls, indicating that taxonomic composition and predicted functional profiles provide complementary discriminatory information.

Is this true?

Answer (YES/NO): NO